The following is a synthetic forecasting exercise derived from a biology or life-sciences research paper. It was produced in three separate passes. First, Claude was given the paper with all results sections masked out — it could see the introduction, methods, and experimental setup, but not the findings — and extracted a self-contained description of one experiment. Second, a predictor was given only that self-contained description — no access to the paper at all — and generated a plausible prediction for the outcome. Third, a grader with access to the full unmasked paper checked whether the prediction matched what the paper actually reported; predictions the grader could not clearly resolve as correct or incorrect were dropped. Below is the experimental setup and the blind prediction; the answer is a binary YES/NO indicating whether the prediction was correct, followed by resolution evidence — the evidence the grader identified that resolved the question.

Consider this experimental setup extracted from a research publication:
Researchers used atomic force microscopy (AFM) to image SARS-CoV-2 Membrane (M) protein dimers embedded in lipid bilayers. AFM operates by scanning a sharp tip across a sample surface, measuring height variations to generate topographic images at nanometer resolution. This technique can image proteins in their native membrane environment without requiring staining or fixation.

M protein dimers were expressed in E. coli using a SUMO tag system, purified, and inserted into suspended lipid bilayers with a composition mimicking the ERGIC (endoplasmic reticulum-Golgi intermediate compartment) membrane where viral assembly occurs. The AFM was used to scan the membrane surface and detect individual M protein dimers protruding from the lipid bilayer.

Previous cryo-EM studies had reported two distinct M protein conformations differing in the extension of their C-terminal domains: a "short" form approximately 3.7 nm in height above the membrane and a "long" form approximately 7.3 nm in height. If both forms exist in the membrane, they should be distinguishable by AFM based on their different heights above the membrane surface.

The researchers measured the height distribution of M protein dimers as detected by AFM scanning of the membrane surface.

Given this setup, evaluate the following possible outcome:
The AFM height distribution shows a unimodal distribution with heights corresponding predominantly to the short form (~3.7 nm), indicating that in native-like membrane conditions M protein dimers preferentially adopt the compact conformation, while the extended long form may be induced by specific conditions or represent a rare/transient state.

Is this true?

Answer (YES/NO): NO